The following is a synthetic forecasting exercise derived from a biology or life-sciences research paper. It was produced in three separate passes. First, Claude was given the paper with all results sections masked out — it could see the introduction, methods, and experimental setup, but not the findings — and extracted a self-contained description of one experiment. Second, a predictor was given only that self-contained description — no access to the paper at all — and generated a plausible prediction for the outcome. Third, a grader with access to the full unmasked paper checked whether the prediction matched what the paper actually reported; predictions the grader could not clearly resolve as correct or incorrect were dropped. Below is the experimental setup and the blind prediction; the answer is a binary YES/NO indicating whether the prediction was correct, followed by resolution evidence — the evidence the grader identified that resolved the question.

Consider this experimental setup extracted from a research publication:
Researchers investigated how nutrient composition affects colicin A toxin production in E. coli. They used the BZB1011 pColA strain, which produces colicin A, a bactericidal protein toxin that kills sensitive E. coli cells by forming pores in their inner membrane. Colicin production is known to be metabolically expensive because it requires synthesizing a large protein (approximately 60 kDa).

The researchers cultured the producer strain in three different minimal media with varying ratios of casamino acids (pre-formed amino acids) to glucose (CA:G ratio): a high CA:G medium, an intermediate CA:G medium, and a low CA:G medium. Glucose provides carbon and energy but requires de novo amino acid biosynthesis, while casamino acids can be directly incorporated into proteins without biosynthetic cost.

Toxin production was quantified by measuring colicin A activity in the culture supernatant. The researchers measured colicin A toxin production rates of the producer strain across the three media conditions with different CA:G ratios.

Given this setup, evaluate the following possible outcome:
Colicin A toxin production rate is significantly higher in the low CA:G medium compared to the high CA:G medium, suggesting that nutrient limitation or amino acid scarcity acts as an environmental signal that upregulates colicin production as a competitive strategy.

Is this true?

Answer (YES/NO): NO